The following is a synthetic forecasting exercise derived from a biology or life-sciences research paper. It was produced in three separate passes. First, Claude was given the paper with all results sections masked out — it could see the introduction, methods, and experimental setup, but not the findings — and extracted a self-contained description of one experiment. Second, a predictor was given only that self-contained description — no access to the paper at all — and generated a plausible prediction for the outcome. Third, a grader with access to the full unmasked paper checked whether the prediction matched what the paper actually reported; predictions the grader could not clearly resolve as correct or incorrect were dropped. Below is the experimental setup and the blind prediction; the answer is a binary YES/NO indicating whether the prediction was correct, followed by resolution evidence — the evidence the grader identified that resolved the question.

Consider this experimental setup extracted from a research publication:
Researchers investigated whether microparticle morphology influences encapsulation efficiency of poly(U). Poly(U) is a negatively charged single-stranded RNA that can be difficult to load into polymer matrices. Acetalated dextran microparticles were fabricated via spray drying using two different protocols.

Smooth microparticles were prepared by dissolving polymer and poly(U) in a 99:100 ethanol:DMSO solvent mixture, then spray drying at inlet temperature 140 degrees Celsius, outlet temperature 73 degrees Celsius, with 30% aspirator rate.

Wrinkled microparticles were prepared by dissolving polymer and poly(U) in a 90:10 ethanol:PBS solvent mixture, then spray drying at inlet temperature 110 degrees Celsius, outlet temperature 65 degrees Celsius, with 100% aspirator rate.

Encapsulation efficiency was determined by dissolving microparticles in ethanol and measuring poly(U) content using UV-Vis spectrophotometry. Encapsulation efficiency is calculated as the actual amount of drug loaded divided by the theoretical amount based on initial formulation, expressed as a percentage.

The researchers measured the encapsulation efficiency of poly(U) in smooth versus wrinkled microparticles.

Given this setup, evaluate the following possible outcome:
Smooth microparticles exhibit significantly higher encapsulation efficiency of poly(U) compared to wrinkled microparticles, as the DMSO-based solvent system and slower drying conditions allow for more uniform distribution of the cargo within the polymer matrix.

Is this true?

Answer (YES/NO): YES